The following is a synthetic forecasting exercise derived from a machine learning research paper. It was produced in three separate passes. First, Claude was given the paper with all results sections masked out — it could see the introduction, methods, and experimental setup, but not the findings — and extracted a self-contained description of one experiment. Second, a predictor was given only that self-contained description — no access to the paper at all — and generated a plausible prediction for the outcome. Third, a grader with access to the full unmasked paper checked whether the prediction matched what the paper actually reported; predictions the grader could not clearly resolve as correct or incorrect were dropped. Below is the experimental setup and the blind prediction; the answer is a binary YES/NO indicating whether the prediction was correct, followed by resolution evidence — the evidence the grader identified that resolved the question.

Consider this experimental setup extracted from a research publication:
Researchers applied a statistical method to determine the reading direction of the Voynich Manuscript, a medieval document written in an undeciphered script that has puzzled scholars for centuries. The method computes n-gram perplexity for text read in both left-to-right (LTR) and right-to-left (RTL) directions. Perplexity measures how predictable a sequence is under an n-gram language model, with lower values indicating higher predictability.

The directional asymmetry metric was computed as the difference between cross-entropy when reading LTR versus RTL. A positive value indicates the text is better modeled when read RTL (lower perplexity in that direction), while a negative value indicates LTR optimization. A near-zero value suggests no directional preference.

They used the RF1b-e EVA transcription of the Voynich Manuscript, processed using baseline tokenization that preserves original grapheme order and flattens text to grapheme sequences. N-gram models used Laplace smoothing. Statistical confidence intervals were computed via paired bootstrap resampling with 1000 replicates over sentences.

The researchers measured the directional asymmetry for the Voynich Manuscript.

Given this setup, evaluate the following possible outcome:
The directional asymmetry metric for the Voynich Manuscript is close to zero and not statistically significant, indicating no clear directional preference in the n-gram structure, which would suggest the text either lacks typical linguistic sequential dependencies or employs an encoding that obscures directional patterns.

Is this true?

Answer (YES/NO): NO